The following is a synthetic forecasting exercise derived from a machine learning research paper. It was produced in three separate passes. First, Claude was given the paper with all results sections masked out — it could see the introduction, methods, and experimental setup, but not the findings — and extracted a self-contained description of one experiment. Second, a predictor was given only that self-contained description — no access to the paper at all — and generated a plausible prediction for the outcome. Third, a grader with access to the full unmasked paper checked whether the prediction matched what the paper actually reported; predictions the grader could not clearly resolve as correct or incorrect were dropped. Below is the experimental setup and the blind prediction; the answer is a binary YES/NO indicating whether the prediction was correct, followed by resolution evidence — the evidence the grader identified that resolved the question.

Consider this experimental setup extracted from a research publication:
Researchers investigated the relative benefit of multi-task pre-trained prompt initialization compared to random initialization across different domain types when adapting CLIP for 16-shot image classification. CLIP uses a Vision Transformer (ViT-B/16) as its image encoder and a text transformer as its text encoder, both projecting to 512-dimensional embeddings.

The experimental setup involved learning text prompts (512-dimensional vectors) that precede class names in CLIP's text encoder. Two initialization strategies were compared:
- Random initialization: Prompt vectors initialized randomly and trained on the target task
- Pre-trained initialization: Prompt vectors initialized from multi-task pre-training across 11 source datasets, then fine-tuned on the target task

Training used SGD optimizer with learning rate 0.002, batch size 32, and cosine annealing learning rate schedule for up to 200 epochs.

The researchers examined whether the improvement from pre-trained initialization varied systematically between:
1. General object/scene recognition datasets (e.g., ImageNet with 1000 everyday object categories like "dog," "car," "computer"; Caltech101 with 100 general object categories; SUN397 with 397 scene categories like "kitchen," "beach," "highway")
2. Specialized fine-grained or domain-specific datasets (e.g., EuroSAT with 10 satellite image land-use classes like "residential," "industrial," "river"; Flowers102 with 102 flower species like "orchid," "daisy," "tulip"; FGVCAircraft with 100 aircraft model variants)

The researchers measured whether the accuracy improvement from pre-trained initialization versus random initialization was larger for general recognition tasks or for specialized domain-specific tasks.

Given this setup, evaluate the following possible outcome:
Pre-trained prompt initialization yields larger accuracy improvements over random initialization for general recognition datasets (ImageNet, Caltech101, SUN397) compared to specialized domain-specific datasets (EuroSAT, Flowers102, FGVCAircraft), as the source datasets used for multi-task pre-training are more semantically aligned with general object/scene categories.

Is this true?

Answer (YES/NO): NO